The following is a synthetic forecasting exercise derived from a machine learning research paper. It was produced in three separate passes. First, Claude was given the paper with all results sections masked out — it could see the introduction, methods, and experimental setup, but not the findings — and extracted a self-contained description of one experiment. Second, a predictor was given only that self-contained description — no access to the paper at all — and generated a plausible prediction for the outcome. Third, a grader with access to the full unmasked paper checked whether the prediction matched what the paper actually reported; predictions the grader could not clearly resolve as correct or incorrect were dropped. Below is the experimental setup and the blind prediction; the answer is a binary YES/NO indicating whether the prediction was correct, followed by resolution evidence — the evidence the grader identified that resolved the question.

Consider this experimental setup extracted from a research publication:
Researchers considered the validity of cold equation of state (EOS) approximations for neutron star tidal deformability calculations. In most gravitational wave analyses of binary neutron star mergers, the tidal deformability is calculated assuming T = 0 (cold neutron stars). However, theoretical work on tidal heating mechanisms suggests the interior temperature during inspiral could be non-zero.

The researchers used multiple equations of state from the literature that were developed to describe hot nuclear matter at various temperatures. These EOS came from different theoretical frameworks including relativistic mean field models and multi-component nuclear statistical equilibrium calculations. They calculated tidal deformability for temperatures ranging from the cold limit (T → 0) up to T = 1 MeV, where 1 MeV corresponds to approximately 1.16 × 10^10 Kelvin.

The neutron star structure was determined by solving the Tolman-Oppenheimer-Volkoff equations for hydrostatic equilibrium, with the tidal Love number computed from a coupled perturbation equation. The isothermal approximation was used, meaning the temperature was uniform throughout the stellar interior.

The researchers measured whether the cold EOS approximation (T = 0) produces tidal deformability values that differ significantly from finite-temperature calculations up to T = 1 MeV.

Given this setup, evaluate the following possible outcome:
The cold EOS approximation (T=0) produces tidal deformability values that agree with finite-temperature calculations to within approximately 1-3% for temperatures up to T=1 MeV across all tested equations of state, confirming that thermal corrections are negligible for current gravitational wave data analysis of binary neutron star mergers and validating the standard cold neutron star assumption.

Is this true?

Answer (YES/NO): NO